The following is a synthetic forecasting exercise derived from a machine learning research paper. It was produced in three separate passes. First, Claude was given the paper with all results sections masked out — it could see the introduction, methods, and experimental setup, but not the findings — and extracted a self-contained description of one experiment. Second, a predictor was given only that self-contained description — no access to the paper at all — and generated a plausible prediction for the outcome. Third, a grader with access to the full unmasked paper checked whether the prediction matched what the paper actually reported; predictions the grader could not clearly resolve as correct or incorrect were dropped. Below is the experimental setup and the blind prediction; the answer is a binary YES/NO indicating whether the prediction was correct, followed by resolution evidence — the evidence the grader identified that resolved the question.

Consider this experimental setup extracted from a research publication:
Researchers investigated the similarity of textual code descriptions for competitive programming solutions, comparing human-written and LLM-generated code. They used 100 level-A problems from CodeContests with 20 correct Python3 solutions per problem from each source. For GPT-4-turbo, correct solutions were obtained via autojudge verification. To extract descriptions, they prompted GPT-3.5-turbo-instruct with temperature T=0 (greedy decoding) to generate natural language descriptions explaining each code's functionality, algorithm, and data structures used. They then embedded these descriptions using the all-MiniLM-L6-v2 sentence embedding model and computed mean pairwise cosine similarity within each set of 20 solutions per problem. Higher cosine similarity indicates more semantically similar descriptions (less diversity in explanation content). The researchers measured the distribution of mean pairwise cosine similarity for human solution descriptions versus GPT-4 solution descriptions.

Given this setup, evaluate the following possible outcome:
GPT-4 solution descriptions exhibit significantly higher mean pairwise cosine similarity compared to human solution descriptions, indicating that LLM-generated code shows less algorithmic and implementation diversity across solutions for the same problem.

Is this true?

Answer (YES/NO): YES